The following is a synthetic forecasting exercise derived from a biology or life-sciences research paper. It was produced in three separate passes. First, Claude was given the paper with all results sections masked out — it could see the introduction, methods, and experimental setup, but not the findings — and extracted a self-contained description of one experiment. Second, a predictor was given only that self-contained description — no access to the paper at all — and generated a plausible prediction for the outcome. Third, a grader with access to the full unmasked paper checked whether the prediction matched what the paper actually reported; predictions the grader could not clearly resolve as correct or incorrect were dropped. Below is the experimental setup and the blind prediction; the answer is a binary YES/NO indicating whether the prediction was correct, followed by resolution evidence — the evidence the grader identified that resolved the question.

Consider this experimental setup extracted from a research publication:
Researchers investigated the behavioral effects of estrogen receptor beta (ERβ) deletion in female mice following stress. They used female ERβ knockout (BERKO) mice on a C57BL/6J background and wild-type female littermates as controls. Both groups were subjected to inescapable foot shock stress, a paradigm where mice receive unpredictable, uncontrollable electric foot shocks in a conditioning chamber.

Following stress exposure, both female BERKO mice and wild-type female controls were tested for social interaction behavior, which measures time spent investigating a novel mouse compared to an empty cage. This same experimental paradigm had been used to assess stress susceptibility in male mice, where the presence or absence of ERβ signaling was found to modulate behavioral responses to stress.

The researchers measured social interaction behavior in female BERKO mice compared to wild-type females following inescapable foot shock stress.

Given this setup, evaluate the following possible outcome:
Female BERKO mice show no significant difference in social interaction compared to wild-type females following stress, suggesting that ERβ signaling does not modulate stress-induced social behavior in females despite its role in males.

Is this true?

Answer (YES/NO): NO